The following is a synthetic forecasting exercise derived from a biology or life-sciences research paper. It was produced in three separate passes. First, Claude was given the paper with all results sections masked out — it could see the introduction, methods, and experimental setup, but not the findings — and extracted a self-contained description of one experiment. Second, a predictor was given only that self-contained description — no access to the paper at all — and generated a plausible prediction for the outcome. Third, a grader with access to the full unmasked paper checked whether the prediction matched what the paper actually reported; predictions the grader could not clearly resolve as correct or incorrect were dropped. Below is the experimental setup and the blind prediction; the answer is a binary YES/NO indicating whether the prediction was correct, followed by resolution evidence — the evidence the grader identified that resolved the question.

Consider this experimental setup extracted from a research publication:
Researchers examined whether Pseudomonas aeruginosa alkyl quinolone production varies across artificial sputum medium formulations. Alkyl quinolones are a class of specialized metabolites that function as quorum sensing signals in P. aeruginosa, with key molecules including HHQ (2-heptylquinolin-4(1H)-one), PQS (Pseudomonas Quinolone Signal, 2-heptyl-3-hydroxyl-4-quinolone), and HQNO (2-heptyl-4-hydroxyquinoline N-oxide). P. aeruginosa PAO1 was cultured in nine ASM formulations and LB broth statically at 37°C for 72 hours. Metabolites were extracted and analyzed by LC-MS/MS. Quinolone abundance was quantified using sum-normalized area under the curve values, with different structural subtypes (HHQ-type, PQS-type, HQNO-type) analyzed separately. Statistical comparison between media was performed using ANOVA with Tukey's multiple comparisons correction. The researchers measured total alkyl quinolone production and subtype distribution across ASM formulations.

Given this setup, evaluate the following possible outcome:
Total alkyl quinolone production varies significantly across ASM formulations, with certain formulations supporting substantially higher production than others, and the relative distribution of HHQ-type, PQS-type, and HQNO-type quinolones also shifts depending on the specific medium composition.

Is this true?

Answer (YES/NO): YES